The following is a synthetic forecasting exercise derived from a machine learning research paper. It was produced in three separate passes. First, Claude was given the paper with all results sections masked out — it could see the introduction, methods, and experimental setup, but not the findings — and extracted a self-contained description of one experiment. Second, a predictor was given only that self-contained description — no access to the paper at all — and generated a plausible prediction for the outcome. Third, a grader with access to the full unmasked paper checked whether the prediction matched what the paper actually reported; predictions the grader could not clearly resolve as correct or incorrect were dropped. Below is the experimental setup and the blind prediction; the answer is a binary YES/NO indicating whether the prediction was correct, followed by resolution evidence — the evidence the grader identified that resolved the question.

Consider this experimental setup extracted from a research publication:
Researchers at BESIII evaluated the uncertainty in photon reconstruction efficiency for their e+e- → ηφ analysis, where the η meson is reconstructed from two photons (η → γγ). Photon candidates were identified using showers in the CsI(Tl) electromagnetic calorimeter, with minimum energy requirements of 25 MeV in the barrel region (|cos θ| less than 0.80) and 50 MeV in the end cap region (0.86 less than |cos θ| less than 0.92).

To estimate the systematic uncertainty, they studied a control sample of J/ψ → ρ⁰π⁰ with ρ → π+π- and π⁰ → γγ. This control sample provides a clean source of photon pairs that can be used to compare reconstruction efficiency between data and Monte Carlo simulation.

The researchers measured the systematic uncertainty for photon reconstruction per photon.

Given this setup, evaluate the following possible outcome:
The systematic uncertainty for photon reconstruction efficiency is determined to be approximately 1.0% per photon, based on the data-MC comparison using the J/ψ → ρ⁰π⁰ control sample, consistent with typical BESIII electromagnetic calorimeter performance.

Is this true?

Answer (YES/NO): YES